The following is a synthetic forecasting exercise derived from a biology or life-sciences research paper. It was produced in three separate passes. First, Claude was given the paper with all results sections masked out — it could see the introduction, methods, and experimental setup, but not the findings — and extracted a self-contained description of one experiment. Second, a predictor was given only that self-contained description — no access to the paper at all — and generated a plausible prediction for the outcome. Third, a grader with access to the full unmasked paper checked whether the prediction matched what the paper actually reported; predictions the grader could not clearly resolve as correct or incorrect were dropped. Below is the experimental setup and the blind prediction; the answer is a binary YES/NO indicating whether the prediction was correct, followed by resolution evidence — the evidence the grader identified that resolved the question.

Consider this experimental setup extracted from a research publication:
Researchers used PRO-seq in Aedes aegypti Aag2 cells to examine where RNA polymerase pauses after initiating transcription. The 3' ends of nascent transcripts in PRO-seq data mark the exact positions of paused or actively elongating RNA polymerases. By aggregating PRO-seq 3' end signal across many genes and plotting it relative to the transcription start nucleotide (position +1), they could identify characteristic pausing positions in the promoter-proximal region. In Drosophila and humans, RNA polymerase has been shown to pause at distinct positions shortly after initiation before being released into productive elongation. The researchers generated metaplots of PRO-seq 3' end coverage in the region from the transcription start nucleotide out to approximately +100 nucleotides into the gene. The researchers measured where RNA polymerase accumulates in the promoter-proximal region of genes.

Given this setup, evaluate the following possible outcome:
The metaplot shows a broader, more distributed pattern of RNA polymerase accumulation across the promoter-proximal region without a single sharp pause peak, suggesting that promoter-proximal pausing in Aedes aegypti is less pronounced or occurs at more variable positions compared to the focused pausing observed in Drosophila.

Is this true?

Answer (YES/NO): NO